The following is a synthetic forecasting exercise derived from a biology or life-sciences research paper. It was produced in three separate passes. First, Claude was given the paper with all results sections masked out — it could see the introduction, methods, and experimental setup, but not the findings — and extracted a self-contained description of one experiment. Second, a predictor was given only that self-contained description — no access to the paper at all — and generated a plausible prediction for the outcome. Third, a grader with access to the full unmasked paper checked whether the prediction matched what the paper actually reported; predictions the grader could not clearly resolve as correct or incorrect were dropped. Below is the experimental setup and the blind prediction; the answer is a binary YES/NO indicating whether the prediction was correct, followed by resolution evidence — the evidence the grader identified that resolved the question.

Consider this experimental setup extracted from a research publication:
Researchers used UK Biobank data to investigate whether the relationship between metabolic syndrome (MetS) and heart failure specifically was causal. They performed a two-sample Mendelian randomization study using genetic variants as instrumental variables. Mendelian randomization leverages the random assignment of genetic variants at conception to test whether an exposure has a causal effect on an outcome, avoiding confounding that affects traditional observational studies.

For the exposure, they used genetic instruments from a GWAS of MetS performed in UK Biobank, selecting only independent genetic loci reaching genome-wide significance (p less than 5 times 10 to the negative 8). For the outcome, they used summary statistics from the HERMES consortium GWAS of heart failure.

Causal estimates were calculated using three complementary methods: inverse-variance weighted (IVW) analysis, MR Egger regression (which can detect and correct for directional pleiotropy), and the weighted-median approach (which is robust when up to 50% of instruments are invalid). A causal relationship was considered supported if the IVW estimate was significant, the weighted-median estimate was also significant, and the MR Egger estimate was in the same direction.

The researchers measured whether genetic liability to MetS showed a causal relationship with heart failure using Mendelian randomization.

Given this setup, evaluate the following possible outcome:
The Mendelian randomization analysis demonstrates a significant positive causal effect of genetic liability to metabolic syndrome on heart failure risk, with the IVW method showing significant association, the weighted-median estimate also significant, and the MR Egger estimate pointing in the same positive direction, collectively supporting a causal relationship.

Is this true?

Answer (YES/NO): YES